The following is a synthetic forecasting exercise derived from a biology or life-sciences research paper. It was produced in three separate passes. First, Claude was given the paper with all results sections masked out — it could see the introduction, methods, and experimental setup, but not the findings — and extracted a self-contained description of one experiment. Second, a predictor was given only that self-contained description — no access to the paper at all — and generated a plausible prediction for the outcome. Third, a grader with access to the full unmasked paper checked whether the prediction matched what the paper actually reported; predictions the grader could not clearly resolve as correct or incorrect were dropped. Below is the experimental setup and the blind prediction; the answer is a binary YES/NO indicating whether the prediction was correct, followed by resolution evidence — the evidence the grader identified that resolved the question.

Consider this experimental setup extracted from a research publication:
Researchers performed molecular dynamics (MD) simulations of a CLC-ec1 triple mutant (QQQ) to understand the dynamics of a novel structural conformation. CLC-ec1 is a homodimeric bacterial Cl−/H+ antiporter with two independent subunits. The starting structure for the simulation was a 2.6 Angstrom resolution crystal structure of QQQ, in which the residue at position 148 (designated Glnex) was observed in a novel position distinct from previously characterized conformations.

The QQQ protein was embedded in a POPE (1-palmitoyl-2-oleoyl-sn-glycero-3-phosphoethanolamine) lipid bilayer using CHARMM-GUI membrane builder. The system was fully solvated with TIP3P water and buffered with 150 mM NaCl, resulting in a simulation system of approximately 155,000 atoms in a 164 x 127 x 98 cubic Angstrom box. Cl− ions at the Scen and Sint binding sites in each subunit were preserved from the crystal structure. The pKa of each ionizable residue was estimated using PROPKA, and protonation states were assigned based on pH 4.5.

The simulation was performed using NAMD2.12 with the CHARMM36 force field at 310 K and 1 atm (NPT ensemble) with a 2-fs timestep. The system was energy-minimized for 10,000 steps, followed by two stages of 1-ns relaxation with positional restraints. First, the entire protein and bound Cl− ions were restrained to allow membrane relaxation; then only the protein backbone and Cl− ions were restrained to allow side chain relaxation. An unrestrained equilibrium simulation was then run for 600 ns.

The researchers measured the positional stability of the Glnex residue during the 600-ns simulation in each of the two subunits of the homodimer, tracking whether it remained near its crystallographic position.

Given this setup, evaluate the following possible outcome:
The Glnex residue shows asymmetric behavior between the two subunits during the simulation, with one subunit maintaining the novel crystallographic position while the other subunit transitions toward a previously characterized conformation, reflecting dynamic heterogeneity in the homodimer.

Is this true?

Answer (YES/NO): YES